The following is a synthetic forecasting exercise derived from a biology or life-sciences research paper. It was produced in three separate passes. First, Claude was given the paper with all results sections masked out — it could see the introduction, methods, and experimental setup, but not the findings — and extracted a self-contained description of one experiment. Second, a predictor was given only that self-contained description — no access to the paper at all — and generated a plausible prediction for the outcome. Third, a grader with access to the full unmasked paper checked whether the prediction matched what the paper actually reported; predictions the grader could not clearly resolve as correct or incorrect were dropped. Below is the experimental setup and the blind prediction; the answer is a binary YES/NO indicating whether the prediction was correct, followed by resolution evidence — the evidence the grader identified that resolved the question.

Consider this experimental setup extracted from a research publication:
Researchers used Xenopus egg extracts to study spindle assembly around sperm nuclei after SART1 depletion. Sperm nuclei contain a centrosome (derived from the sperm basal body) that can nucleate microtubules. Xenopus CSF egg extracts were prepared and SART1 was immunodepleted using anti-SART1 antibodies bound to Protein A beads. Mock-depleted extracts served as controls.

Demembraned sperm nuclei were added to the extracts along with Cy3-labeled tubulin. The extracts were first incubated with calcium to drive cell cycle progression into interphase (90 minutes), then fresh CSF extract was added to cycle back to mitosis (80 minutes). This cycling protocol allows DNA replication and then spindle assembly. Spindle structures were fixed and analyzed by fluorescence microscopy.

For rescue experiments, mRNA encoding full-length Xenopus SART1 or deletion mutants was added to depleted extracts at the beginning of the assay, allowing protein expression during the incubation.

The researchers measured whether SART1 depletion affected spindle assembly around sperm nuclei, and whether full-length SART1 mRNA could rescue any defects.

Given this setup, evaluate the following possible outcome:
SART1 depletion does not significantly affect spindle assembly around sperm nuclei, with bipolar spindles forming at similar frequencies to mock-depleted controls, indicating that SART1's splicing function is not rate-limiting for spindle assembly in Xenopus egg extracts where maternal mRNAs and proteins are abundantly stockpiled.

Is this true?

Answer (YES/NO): NO